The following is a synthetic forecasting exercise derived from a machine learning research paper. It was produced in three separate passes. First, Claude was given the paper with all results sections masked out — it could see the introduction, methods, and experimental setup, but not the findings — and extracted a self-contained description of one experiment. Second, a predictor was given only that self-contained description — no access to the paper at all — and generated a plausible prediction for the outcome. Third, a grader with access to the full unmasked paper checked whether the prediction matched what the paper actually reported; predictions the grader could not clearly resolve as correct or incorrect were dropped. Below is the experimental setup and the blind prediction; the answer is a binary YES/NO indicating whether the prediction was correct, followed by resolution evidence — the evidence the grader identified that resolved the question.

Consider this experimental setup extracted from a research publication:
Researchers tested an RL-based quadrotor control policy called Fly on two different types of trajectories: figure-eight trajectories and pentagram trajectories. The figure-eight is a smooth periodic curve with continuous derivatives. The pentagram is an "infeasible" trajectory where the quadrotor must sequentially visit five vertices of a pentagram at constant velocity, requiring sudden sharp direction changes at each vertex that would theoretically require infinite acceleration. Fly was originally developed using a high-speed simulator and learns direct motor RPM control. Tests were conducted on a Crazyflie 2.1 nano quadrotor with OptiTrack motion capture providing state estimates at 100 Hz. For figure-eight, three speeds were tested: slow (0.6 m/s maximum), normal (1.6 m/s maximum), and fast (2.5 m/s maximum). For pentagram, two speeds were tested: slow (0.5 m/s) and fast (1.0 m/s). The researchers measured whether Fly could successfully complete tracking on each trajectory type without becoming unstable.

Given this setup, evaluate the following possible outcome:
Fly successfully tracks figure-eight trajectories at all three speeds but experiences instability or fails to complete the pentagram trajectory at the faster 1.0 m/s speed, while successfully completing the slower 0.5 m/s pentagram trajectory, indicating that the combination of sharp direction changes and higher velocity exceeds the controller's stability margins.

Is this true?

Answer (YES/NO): YES